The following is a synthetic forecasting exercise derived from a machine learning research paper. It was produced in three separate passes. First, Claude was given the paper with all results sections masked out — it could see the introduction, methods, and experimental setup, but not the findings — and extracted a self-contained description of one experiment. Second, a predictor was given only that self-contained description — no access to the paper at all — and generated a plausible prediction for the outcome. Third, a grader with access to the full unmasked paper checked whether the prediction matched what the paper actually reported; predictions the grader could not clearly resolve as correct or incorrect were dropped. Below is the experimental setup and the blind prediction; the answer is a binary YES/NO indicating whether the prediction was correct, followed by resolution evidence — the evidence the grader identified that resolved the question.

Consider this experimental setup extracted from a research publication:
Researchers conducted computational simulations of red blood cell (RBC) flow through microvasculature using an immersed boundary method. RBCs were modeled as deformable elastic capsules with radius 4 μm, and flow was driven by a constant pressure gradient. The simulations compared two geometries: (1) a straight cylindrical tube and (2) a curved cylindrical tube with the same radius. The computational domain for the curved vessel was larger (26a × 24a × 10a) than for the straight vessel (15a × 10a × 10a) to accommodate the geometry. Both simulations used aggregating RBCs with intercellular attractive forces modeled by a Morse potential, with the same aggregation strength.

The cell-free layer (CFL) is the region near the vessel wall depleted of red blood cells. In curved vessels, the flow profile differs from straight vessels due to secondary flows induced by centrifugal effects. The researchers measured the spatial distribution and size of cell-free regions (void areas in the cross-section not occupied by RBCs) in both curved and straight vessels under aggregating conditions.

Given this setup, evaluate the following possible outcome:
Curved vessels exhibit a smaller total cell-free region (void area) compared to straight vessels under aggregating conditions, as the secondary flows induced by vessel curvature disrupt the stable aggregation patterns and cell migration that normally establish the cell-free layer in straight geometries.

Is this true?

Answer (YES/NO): NO